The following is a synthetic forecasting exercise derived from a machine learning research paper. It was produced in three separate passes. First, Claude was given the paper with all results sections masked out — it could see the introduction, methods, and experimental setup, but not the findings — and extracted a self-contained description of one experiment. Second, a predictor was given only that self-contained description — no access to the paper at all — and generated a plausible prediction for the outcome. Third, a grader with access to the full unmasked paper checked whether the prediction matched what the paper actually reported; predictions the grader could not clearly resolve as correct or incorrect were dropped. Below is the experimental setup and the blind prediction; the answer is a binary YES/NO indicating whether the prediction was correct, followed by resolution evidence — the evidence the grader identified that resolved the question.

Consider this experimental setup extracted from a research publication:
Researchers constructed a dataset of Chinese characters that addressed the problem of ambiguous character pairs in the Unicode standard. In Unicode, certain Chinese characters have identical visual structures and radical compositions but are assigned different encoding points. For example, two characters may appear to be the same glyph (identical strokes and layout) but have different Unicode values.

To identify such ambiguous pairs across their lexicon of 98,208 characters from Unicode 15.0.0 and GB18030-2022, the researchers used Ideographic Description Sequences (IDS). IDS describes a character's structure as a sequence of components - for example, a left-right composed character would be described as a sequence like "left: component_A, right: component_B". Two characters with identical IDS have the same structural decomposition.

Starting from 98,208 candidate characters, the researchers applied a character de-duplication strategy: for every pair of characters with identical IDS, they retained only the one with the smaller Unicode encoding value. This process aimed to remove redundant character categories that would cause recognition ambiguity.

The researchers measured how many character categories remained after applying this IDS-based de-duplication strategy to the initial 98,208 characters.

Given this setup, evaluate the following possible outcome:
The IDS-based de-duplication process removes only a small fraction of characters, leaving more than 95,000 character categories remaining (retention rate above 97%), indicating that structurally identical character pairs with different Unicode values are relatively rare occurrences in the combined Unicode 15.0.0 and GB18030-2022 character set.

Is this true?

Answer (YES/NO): YES